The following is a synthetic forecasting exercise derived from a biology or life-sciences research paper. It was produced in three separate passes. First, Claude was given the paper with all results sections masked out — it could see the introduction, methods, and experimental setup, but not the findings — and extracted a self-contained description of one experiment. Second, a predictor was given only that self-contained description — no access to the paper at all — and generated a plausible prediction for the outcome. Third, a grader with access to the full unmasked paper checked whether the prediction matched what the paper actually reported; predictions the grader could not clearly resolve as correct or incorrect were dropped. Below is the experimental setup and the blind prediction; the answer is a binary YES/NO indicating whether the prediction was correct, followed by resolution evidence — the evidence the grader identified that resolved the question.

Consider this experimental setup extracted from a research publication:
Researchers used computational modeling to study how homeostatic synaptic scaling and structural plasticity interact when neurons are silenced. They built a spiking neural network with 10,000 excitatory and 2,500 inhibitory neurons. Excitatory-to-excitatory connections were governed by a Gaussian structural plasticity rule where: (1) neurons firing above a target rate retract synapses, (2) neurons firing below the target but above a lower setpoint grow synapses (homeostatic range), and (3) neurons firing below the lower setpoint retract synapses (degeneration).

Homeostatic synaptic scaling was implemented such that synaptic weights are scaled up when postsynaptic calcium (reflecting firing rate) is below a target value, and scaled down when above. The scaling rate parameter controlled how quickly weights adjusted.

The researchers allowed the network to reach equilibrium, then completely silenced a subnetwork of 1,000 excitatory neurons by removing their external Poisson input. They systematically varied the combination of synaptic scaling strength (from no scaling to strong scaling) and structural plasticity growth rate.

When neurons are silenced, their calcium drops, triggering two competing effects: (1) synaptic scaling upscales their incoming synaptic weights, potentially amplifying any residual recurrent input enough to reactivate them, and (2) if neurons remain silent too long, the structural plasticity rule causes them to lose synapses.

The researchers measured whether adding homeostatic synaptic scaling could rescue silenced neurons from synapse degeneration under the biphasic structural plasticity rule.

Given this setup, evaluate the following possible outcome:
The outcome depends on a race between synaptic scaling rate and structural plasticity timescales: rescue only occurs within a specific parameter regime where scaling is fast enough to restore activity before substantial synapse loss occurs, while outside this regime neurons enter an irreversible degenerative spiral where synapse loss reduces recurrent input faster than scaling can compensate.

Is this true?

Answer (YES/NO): YES